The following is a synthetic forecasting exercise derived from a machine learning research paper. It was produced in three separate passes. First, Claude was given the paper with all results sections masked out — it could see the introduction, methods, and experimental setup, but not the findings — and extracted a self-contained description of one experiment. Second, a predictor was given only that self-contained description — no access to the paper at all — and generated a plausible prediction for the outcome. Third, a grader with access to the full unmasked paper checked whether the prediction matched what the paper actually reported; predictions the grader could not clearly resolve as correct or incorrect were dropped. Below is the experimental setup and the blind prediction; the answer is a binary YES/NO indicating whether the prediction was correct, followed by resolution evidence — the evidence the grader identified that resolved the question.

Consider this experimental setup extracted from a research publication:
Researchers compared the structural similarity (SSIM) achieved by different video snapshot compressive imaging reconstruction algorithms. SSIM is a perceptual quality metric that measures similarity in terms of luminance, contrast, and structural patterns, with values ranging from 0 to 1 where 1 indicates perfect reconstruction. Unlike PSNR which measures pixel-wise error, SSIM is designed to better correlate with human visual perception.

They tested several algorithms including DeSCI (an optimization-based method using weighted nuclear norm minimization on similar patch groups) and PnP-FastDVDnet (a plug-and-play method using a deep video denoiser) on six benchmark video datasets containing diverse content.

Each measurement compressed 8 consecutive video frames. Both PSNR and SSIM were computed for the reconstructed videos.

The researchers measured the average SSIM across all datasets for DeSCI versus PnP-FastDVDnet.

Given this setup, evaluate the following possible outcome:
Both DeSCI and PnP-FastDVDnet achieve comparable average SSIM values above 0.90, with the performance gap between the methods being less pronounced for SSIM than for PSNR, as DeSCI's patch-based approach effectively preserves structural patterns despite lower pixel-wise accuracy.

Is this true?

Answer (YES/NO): NO